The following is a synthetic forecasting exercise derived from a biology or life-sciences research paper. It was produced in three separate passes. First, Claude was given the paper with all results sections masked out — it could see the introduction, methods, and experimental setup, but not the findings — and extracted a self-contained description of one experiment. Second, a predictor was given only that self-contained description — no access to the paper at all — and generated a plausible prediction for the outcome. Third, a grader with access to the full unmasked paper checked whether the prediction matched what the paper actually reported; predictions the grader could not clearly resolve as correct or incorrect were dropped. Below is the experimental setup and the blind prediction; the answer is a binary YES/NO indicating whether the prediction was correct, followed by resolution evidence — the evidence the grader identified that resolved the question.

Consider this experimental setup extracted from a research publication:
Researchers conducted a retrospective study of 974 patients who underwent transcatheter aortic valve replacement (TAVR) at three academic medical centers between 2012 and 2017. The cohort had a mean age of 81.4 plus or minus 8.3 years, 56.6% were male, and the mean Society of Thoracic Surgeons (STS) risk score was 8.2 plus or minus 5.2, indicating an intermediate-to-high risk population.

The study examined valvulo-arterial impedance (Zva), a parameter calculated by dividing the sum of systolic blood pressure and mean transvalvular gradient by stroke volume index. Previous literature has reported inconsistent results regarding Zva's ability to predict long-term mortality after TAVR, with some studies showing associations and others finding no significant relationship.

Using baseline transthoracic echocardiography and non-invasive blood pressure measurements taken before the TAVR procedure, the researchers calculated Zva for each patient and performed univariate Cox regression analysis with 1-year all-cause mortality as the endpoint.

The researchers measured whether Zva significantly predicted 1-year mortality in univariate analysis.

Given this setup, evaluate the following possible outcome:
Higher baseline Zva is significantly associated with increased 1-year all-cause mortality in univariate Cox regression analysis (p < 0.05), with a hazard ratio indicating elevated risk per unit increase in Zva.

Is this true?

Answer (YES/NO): NO